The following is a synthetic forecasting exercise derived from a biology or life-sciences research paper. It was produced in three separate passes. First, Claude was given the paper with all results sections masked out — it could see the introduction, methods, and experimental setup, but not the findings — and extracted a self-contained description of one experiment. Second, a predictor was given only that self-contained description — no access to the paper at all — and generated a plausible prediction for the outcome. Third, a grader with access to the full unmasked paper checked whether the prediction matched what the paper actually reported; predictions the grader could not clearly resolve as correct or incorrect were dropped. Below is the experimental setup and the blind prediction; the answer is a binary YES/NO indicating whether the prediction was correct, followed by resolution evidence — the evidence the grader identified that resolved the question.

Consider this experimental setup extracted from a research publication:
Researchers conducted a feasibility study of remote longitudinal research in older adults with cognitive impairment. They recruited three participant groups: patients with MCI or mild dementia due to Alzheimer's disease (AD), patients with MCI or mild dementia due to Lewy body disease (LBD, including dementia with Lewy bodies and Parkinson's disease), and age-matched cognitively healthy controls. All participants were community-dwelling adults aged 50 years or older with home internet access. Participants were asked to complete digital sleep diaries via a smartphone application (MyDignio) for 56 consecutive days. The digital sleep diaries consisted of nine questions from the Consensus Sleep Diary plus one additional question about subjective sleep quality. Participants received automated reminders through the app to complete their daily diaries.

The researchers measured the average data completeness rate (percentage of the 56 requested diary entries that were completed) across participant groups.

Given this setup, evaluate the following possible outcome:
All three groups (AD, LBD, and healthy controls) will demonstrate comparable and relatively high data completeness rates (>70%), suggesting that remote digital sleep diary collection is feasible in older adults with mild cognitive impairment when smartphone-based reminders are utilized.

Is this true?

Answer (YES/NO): YES